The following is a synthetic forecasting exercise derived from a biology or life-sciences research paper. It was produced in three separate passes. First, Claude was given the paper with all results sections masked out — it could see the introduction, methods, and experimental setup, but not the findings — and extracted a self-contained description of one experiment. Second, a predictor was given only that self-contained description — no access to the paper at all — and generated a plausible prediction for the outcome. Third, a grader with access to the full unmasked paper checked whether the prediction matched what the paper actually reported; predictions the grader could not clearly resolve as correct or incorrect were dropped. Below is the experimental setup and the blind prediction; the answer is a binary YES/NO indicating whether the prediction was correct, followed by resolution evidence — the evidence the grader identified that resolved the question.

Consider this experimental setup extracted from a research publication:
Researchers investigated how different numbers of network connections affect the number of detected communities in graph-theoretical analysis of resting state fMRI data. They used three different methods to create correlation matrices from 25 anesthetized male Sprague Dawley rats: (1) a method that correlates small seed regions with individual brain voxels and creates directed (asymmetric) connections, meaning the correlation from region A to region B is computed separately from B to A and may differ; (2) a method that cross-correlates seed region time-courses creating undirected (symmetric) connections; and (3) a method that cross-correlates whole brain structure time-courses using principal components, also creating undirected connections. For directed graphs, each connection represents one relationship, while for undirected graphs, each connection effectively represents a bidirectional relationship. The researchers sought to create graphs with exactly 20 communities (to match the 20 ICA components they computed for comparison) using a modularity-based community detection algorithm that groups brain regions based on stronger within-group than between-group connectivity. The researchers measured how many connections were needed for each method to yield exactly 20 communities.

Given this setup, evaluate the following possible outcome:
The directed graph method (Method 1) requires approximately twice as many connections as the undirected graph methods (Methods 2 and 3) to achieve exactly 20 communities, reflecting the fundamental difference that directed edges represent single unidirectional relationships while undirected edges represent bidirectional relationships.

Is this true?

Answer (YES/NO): NO